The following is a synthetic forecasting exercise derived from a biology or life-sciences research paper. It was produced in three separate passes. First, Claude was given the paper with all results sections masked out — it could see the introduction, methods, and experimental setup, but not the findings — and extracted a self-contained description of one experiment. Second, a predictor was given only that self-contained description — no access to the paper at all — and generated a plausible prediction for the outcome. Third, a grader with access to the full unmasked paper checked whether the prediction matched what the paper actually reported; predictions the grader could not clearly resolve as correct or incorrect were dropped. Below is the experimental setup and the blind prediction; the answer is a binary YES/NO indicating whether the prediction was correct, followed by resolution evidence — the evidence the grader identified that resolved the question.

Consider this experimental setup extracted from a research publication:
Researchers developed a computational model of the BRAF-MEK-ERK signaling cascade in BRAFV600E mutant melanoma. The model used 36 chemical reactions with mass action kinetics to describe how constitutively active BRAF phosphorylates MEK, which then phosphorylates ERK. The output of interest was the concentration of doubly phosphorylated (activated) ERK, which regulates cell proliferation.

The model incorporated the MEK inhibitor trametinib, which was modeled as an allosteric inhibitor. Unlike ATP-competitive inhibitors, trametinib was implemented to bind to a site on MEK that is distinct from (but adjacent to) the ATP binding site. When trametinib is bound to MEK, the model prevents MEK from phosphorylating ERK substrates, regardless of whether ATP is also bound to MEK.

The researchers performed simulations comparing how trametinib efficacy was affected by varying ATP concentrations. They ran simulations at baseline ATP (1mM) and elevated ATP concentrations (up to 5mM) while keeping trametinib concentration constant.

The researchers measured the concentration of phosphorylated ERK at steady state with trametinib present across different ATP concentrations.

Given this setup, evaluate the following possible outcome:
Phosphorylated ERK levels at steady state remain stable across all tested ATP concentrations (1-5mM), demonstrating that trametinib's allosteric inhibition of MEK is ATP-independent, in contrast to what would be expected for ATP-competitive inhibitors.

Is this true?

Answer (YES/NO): YES